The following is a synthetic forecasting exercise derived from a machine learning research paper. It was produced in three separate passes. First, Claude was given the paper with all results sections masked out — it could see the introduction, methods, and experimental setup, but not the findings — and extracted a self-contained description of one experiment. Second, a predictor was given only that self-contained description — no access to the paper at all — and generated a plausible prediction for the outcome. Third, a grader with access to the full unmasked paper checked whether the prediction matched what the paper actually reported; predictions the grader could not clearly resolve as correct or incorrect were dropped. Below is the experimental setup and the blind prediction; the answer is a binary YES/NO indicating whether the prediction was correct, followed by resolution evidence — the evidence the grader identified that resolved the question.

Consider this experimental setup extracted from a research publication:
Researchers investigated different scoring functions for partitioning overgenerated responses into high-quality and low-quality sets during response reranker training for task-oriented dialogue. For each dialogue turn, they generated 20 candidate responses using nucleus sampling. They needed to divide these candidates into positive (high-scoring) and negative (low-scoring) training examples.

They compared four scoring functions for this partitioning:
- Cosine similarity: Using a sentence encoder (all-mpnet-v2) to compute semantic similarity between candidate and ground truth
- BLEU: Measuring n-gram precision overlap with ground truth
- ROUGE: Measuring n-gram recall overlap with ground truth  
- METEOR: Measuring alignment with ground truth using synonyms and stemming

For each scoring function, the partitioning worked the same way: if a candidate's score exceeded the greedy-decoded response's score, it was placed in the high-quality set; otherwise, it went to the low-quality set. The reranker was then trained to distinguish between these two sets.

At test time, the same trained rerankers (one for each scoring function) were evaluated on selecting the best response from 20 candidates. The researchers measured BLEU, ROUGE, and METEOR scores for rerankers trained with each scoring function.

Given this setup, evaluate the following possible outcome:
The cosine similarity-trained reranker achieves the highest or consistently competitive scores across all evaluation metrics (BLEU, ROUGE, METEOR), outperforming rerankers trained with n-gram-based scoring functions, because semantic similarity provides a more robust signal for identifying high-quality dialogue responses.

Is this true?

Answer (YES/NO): NO